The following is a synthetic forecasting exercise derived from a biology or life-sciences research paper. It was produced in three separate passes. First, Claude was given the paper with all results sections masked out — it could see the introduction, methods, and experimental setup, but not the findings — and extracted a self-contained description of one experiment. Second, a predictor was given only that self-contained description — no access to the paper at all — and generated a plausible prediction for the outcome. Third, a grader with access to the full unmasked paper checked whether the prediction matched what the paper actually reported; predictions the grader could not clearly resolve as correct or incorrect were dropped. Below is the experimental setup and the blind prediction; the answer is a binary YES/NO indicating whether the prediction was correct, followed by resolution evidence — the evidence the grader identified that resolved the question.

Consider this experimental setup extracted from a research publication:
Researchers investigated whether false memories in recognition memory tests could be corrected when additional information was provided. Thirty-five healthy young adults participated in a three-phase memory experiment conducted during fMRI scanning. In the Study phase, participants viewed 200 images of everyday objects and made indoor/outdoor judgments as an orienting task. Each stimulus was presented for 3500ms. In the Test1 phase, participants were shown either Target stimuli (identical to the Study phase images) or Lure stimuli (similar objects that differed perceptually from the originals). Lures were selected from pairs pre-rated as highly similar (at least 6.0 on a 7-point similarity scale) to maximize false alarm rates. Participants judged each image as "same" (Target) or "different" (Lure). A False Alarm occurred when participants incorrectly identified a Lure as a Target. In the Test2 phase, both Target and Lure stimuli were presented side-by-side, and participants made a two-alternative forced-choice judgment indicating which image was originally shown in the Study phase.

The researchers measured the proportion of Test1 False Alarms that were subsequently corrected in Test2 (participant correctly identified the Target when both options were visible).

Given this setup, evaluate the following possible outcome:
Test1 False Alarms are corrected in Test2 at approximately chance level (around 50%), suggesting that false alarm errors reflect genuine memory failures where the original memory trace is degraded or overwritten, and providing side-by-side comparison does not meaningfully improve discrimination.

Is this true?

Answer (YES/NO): NO